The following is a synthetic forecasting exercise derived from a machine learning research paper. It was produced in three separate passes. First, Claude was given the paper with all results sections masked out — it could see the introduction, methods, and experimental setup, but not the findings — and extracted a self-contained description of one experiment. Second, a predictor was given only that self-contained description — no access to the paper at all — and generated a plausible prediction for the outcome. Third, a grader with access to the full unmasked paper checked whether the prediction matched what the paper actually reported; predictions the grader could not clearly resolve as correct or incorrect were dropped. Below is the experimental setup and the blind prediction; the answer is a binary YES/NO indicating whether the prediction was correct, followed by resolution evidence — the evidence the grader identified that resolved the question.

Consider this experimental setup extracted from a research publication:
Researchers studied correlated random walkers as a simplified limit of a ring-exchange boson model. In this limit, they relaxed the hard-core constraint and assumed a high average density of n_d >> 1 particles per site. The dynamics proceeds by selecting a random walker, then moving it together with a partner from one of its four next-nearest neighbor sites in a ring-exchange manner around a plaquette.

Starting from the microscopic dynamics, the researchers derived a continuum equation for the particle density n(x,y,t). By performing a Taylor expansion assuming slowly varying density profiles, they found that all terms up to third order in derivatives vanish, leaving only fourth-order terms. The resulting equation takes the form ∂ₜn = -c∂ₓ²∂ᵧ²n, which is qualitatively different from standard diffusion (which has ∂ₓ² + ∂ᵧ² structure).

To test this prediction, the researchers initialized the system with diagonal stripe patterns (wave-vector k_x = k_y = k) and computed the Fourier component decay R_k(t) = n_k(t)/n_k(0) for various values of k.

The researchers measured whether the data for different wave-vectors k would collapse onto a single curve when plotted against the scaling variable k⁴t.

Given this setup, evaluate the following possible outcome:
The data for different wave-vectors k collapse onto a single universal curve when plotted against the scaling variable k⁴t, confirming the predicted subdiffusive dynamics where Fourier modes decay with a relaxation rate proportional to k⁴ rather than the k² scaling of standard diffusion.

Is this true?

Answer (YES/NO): YES